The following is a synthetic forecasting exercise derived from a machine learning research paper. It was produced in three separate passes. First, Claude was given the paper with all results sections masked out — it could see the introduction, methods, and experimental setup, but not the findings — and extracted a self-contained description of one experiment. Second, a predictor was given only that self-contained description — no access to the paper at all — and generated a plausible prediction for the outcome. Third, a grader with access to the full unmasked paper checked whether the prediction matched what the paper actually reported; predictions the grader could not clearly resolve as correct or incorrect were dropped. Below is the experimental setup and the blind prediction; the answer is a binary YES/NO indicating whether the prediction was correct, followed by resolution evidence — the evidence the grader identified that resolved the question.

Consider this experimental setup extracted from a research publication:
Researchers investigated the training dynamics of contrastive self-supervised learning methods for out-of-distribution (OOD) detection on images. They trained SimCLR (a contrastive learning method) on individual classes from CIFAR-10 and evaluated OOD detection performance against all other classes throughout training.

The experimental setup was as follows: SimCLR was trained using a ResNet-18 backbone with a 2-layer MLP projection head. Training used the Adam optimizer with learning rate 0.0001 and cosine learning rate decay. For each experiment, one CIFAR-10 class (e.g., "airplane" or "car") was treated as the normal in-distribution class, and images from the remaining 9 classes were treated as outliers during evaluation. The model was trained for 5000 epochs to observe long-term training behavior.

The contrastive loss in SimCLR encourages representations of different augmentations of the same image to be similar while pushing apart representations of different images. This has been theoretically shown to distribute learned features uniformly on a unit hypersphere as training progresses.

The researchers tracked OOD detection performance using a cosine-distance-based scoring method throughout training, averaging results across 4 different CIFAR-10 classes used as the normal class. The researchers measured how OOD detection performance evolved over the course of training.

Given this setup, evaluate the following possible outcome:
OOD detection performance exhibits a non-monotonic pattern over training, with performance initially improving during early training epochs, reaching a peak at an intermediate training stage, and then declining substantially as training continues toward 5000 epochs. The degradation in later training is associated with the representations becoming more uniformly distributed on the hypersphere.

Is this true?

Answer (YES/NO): YES